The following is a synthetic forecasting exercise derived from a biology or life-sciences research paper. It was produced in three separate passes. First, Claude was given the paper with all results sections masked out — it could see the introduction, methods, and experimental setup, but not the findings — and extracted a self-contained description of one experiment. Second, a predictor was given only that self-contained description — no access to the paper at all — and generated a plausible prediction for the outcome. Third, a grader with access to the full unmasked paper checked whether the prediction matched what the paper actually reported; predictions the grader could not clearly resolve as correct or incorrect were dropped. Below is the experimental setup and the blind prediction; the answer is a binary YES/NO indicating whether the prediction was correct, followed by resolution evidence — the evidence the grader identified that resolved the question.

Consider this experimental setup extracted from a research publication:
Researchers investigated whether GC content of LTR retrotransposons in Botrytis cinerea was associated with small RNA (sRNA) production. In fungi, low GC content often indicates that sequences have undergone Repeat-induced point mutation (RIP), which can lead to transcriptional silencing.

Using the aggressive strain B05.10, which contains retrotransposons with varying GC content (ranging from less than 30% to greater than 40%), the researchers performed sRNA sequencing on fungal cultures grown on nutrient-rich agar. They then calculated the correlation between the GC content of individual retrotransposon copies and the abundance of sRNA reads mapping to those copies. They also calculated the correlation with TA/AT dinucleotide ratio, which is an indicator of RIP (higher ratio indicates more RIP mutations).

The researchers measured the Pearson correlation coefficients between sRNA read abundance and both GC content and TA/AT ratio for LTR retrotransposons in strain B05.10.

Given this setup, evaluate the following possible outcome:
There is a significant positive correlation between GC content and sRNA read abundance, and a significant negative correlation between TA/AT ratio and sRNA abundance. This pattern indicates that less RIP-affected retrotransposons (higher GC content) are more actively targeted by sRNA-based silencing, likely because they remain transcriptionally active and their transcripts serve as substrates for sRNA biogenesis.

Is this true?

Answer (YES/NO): YES